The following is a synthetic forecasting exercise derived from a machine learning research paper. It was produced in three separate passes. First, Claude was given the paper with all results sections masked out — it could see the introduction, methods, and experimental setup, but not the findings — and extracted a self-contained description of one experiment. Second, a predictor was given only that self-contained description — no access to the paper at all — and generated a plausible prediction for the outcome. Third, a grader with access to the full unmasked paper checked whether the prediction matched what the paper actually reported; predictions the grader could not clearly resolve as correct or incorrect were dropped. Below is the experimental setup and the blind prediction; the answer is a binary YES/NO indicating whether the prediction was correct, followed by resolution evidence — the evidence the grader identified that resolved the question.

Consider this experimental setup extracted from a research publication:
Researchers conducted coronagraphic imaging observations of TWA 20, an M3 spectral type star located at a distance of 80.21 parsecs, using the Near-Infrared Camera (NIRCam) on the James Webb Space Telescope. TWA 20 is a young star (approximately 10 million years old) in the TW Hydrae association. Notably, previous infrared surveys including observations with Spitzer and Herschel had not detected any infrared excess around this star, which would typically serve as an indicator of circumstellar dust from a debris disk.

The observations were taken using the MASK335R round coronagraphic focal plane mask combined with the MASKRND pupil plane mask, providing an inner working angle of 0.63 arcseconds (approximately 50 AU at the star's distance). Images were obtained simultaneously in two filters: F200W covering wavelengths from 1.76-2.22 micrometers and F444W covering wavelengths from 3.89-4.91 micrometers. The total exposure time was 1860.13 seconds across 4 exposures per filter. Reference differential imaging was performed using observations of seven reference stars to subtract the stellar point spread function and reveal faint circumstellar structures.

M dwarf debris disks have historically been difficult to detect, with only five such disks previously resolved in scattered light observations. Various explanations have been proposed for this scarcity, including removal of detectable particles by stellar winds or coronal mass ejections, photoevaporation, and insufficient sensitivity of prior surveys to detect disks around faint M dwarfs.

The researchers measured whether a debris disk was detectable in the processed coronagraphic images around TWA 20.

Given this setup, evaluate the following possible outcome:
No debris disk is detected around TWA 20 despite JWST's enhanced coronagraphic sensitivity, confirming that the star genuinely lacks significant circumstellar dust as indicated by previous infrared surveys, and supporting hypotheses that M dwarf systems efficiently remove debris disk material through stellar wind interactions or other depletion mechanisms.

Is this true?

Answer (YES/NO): NO